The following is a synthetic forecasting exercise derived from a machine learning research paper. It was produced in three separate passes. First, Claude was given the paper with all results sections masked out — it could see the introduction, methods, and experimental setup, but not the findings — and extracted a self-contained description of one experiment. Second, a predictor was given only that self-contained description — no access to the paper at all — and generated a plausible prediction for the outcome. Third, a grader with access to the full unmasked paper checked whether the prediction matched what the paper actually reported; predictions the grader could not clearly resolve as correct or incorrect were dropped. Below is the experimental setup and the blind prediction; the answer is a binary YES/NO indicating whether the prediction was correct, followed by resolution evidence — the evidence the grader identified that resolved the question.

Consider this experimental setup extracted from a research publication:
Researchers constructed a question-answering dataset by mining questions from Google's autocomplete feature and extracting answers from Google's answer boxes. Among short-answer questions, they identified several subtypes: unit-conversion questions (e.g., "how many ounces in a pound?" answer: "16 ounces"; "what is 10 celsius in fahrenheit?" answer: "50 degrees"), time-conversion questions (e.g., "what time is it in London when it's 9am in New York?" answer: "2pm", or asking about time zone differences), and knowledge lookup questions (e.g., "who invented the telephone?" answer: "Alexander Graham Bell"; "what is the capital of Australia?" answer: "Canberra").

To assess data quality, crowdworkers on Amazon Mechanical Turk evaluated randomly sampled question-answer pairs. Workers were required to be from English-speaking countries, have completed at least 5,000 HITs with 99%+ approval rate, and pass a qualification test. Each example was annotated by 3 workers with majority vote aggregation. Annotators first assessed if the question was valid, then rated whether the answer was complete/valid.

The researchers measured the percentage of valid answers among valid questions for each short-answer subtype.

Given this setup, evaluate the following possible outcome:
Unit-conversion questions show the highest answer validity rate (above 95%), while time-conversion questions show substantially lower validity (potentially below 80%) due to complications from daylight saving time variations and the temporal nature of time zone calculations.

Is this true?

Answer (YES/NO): NO